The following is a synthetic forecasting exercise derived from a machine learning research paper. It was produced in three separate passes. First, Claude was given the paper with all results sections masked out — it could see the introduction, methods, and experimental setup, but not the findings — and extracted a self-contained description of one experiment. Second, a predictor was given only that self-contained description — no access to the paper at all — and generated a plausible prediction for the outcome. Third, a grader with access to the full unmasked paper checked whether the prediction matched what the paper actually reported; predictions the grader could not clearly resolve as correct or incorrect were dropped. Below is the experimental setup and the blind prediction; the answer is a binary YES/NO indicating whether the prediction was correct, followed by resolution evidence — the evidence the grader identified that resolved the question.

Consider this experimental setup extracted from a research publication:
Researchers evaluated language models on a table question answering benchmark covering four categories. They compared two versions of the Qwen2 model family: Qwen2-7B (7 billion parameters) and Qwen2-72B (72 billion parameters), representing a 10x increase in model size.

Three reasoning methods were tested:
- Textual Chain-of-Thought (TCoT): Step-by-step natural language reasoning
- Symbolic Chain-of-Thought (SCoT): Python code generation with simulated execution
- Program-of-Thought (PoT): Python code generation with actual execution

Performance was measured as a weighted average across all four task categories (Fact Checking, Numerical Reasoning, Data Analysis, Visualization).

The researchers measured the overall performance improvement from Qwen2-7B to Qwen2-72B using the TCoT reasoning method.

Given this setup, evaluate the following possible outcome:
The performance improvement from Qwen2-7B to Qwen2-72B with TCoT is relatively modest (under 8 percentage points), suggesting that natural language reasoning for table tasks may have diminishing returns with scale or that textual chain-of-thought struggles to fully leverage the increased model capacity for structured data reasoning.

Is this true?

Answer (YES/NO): NO